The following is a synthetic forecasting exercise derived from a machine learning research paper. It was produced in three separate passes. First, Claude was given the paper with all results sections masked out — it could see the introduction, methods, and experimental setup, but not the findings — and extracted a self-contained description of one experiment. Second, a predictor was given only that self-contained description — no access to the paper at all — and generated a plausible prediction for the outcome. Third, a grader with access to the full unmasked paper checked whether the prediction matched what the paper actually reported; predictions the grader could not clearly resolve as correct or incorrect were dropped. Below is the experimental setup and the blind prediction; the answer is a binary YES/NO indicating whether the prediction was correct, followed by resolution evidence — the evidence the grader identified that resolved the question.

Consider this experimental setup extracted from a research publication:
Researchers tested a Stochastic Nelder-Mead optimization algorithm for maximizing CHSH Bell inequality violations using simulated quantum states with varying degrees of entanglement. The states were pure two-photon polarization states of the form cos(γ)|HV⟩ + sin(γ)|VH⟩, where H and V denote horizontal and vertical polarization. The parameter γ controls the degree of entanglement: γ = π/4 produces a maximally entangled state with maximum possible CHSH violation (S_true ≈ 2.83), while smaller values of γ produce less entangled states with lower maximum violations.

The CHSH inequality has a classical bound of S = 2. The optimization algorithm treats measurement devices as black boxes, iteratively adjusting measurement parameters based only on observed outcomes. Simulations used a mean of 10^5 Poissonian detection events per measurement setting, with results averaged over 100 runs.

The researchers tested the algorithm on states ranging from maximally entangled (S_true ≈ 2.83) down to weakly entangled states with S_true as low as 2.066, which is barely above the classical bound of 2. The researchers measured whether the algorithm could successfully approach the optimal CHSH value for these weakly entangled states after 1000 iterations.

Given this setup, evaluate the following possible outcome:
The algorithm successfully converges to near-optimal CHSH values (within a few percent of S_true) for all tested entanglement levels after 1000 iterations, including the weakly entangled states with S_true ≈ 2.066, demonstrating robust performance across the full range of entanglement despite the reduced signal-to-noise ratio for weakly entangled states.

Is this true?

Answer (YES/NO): YES